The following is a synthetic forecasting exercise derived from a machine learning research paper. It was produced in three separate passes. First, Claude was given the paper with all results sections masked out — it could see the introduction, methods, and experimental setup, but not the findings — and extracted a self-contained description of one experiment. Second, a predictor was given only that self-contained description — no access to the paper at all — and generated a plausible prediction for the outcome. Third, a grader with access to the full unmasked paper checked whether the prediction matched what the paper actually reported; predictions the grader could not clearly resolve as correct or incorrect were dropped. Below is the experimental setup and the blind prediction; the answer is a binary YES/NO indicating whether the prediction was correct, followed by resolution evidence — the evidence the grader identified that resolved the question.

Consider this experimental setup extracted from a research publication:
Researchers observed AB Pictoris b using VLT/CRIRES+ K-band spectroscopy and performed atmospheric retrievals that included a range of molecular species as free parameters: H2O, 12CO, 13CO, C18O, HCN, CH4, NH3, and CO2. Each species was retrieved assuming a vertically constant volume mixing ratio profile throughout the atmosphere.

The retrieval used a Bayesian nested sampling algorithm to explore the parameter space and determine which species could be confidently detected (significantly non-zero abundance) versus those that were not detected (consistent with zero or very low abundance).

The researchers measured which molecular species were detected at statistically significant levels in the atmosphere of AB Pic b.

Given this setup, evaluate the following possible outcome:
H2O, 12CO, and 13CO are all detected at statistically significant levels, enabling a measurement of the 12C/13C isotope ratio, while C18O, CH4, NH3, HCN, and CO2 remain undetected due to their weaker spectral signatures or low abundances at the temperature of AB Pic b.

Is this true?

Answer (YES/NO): YES